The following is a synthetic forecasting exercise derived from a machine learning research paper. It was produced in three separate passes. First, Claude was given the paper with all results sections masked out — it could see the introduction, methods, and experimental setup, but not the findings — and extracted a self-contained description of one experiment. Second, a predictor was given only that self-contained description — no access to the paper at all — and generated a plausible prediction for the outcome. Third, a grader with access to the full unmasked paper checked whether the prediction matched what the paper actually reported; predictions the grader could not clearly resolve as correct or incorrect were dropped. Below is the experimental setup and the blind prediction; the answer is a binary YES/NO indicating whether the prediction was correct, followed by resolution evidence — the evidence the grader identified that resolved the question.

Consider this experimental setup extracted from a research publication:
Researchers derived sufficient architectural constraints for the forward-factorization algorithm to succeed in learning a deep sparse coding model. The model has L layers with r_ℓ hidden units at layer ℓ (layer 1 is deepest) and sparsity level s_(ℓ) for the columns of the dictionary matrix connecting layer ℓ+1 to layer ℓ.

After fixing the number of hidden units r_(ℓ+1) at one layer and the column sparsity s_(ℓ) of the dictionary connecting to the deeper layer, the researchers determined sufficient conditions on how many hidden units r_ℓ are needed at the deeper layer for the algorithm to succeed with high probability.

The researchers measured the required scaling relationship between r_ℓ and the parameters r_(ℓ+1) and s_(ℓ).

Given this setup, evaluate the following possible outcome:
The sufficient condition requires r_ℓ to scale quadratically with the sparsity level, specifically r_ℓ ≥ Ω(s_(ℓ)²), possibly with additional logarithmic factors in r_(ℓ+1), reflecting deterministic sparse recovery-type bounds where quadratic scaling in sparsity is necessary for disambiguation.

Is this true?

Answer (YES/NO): NO